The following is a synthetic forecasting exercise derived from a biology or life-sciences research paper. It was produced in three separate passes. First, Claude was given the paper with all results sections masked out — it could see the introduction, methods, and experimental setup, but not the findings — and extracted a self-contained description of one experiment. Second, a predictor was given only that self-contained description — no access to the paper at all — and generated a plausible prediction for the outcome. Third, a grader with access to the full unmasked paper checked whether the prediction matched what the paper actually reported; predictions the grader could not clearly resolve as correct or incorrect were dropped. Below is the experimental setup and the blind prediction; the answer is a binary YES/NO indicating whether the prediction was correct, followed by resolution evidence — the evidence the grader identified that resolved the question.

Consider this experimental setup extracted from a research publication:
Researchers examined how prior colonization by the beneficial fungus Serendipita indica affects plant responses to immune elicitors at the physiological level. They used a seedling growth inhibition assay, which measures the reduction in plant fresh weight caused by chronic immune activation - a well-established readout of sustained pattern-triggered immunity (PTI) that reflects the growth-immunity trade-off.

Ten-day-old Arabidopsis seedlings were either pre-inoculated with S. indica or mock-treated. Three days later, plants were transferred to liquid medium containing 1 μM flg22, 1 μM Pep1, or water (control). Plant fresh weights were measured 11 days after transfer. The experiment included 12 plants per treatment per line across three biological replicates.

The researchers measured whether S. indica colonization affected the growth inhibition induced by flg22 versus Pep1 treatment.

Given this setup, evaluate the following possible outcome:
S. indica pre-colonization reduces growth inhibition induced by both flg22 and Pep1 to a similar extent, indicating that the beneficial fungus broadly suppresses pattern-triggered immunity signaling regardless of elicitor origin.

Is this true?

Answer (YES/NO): NO